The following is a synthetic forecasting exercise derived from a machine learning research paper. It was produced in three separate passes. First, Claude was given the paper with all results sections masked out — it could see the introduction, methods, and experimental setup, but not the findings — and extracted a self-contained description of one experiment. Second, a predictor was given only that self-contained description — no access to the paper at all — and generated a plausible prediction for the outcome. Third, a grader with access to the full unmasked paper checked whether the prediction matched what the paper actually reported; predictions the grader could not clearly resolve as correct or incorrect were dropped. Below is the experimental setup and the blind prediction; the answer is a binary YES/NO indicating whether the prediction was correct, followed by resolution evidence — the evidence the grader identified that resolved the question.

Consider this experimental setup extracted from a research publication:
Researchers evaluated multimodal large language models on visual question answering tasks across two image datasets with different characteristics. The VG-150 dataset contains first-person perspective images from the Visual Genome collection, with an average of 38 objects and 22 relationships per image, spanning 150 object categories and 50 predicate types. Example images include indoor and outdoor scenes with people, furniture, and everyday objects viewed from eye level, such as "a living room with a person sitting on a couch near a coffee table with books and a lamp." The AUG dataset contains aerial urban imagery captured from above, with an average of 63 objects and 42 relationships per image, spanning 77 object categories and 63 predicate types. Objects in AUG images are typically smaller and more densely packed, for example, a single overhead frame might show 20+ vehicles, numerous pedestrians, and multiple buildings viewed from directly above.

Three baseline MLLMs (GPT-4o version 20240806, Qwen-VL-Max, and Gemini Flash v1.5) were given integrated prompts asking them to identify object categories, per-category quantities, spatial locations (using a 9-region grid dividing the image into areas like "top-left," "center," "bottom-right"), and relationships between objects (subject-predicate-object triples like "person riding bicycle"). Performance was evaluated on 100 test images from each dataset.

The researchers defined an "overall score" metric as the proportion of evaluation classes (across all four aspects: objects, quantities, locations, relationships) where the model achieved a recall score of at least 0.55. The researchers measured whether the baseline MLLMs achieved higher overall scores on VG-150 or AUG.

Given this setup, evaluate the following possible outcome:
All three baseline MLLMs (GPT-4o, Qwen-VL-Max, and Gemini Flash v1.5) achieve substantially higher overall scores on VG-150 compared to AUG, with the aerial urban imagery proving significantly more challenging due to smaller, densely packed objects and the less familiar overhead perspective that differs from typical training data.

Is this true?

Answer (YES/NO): YES